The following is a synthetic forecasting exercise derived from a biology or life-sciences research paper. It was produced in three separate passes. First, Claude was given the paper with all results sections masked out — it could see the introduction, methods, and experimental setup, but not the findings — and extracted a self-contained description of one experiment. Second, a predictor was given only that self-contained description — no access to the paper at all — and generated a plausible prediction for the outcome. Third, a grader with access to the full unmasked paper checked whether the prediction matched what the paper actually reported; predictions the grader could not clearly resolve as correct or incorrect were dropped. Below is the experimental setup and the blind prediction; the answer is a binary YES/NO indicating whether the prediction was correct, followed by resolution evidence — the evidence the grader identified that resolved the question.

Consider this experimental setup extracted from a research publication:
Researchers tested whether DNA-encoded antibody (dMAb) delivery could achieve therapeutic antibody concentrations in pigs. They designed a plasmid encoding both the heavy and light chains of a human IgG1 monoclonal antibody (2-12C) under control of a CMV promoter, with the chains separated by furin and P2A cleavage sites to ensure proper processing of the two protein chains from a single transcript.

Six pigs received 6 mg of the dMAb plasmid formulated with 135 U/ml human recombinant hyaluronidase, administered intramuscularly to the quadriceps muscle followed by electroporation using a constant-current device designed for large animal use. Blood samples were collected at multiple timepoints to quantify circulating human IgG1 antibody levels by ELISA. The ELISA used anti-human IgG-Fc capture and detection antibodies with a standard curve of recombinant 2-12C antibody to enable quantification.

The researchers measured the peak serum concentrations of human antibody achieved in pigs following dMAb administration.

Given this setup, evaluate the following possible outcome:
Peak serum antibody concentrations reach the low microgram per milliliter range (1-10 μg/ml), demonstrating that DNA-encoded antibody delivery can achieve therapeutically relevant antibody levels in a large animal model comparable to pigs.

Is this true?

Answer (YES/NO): NO